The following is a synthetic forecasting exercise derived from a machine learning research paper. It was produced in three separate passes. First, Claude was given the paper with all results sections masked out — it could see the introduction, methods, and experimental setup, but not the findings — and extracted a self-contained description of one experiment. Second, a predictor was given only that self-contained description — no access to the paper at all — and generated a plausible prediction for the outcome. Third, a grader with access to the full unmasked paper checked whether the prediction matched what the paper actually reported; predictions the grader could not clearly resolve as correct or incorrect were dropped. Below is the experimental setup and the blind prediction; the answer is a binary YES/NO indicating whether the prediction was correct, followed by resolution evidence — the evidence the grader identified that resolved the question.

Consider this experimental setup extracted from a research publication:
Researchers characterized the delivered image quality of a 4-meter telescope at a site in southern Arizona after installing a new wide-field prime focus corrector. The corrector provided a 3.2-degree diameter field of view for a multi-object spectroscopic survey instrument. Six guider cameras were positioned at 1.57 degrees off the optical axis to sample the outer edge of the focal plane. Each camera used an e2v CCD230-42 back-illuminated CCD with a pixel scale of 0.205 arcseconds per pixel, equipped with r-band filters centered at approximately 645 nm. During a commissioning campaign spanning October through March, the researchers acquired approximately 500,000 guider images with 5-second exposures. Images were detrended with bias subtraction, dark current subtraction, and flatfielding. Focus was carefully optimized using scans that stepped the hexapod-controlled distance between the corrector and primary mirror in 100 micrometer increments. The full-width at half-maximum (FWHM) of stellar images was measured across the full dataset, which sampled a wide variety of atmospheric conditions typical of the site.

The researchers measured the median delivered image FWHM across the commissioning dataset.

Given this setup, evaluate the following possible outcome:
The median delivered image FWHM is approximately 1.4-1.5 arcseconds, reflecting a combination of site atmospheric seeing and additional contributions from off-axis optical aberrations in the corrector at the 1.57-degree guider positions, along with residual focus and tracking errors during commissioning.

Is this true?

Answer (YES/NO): NO